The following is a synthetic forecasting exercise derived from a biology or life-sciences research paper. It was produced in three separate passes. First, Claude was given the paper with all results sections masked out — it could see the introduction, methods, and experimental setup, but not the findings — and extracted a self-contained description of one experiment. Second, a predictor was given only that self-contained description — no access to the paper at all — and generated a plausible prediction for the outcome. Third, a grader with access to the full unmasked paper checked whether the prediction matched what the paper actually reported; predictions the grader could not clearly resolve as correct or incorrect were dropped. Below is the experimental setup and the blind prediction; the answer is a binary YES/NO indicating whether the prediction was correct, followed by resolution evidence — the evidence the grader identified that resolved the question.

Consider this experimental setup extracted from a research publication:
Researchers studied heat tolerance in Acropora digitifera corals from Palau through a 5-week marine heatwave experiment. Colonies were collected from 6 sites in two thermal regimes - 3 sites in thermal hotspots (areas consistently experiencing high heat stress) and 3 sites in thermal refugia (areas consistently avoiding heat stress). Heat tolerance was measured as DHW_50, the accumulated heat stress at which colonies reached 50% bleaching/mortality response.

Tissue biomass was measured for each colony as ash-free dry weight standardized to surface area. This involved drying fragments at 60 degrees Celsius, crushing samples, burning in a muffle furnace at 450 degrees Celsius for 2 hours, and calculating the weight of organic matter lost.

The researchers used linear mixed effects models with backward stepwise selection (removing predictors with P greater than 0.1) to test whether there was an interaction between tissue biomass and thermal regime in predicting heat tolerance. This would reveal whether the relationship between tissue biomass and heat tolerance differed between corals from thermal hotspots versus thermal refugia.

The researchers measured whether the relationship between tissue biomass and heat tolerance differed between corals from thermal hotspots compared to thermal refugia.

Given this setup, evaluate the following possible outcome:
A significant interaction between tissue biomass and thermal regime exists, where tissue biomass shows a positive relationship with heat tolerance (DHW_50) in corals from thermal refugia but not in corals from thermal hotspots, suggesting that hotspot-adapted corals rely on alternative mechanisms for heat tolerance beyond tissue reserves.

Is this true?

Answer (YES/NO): YES